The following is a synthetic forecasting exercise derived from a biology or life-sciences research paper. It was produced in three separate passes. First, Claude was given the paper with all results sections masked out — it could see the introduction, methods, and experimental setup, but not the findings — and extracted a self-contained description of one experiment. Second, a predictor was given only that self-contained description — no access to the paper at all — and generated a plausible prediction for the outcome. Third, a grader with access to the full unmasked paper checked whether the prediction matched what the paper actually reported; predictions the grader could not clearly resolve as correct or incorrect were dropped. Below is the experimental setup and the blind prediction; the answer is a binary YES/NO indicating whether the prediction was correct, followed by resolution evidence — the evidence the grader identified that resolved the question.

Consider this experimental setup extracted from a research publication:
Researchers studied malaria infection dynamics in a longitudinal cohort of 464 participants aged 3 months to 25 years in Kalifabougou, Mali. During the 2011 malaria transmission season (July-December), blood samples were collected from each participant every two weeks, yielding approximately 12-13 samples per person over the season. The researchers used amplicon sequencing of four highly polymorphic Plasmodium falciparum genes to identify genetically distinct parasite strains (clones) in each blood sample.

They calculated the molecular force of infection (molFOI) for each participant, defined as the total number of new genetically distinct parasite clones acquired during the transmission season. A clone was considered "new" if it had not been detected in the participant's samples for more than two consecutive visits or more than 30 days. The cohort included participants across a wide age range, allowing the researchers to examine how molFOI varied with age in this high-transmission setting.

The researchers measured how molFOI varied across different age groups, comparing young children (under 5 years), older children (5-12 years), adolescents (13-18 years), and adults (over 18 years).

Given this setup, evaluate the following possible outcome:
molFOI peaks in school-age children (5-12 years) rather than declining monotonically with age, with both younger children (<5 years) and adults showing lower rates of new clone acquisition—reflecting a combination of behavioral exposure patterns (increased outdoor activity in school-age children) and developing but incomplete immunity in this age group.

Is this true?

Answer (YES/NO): NO